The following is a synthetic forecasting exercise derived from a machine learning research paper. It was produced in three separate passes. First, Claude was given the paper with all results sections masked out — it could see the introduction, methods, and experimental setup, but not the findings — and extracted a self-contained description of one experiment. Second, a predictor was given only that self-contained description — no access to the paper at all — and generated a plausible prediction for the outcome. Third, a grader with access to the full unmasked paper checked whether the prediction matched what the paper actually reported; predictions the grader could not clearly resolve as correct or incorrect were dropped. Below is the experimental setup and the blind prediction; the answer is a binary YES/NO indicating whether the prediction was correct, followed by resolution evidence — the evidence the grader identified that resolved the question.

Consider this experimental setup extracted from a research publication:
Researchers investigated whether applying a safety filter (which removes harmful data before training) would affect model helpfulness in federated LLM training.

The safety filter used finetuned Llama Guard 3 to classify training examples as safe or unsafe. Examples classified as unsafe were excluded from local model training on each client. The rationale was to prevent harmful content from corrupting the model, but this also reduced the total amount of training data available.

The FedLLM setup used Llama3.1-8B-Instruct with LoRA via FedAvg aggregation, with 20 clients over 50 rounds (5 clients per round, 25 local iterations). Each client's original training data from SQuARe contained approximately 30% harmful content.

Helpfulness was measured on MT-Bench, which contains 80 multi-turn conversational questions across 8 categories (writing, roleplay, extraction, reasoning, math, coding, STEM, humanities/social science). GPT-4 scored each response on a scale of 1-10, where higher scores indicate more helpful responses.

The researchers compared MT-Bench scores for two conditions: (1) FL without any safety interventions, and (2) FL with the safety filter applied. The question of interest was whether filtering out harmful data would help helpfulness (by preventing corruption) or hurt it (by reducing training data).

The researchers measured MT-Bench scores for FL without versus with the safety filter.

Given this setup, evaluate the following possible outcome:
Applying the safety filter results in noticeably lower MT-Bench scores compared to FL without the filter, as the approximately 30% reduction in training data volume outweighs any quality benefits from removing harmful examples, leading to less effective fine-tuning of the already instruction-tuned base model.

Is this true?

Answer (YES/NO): NO